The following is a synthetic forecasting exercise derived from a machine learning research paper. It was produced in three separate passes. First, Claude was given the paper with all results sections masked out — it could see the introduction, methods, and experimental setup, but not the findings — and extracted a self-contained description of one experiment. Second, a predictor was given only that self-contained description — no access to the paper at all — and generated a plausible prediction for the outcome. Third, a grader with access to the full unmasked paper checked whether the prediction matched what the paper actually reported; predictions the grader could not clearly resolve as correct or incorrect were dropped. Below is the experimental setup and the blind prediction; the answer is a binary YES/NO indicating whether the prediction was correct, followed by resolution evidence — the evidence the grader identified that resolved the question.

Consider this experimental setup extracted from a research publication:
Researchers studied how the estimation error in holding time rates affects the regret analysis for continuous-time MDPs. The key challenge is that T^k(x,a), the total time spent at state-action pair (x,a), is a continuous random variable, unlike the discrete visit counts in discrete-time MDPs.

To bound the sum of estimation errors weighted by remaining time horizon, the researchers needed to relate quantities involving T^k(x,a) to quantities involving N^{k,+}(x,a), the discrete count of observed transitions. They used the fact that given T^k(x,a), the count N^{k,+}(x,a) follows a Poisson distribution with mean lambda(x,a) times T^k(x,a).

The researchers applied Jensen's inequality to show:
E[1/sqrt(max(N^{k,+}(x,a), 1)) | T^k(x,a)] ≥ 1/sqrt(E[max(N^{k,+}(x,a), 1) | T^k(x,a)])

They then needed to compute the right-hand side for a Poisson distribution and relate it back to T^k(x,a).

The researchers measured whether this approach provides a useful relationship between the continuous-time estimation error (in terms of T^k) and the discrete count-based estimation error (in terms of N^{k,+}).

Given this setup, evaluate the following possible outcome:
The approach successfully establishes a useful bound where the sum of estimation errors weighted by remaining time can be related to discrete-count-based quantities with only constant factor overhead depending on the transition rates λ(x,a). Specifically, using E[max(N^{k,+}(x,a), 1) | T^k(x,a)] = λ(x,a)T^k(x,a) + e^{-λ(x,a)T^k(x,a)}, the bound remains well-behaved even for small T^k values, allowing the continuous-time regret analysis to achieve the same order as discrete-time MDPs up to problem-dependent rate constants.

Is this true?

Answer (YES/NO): NO